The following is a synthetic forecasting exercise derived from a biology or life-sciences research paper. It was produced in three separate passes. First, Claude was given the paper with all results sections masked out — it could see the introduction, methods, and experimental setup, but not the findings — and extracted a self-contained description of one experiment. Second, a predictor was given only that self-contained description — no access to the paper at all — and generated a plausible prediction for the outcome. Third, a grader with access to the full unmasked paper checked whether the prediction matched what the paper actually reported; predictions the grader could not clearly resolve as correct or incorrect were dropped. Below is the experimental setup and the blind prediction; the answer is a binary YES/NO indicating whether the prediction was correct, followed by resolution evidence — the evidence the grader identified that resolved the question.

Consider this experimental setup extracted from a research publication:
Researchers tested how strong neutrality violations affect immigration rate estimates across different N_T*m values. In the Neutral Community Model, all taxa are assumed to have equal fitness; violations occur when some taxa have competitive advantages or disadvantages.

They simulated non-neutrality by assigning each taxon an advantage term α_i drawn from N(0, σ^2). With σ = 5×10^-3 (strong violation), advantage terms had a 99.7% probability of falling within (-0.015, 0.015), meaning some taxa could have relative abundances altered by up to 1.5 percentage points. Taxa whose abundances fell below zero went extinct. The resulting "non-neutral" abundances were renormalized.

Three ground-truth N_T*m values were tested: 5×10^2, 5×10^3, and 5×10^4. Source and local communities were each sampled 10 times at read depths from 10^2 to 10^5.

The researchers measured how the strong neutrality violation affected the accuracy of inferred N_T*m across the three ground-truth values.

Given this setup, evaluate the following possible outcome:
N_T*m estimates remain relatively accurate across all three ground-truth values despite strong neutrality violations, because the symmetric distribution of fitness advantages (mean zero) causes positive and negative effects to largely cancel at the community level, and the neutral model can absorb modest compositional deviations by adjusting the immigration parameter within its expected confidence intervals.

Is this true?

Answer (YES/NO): NO